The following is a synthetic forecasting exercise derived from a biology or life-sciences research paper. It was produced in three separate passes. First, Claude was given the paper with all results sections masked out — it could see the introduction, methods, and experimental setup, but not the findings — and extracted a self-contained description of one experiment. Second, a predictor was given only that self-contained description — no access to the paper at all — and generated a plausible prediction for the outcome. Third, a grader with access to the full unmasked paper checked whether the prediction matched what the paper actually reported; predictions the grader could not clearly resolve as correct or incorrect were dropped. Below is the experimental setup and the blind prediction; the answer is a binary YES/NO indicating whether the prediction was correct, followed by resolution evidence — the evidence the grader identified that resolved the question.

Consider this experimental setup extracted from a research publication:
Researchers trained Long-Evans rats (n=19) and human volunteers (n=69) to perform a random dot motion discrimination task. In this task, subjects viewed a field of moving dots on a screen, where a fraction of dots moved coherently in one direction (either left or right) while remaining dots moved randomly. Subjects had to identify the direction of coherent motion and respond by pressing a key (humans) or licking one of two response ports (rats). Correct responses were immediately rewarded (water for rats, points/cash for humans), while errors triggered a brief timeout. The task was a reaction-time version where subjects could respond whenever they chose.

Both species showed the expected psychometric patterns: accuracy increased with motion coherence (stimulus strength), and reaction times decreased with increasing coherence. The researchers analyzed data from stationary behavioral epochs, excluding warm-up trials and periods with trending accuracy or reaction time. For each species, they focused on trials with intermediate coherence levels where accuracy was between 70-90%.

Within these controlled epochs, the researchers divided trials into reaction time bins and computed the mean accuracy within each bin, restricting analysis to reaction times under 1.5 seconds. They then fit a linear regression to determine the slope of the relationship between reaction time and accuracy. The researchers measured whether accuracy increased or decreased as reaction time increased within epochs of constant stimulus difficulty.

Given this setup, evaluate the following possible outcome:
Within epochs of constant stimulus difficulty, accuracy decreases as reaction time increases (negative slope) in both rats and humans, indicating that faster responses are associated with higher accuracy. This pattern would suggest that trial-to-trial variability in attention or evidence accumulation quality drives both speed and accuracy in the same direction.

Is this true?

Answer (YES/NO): NO